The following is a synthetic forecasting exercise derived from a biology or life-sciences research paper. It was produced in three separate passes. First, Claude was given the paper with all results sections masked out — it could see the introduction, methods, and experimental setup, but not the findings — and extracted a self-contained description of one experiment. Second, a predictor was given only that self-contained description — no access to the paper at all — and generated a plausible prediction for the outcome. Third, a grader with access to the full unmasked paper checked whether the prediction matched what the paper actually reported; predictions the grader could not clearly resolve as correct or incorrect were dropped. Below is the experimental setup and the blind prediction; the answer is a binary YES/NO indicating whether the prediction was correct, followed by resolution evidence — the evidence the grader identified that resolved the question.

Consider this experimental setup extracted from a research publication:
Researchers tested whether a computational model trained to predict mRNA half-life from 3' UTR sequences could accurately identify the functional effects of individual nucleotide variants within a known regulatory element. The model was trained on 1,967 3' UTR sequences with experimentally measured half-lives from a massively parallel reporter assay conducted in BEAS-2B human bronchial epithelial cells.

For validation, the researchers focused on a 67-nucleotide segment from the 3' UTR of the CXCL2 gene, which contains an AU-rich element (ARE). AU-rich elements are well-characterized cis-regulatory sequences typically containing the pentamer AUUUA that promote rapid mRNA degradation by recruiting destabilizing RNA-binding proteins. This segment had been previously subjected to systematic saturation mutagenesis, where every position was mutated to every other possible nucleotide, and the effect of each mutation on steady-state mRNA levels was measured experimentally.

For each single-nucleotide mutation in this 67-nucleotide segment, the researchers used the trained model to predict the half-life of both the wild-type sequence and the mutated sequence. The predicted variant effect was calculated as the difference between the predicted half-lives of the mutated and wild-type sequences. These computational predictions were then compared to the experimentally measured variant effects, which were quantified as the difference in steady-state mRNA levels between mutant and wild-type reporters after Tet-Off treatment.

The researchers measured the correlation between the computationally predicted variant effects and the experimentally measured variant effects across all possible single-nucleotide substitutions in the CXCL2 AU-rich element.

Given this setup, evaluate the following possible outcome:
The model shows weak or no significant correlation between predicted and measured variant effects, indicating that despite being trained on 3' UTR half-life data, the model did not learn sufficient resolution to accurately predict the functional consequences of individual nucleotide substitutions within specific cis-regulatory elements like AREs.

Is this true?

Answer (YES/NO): NO